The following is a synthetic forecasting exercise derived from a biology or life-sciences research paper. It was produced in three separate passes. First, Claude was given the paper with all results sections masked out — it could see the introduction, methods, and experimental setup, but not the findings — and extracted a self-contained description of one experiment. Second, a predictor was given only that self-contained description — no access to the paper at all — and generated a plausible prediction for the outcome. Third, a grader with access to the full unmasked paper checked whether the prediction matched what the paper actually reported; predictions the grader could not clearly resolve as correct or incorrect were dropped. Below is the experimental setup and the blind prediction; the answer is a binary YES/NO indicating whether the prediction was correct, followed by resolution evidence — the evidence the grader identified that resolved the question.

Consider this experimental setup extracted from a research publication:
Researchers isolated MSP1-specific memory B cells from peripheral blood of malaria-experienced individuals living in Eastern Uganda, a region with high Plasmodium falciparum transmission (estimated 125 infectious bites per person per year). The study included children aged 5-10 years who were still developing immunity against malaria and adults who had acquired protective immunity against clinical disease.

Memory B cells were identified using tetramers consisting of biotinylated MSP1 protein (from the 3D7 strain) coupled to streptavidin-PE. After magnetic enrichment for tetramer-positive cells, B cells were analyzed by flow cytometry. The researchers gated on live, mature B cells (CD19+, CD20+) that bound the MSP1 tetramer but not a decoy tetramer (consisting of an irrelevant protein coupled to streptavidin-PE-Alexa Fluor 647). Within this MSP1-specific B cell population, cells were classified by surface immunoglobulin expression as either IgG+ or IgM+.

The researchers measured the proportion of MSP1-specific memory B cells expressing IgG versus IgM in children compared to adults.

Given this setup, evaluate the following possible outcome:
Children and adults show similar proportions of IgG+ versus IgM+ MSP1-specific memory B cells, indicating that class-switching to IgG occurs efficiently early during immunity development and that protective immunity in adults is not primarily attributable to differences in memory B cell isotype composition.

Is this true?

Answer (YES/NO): NO